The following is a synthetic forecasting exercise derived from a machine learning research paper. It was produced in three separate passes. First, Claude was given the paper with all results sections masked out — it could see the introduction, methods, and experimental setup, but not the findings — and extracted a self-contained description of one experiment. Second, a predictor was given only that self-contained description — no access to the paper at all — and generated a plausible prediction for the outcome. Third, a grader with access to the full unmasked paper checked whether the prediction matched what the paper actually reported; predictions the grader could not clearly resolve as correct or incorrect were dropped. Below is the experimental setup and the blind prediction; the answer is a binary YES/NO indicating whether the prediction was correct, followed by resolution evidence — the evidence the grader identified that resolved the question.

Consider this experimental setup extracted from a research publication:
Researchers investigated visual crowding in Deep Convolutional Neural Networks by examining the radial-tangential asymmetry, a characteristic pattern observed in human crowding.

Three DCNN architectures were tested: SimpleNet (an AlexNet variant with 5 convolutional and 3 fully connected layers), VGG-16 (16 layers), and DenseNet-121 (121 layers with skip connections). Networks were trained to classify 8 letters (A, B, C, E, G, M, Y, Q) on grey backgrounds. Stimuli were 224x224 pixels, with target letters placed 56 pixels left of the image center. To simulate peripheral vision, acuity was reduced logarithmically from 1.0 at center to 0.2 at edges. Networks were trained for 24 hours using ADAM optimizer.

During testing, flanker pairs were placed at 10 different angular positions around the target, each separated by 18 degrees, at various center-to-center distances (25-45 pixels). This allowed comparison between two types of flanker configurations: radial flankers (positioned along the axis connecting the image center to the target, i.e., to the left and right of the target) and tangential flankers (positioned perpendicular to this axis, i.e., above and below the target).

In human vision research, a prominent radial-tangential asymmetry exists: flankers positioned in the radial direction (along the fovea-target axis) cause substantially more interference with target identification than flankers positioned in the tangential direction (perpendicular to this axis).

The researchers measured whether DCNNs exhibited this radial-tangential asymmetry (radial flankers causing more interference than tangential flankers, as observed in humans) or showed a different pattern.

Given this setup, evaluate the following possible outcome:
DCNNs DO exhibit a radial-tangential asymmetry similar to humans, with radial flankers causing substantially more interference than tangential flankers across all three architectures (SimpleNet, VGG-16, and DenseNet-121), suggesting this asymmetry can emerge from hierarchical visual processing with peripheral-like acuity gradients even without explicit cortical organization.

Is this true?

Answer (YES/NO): NO